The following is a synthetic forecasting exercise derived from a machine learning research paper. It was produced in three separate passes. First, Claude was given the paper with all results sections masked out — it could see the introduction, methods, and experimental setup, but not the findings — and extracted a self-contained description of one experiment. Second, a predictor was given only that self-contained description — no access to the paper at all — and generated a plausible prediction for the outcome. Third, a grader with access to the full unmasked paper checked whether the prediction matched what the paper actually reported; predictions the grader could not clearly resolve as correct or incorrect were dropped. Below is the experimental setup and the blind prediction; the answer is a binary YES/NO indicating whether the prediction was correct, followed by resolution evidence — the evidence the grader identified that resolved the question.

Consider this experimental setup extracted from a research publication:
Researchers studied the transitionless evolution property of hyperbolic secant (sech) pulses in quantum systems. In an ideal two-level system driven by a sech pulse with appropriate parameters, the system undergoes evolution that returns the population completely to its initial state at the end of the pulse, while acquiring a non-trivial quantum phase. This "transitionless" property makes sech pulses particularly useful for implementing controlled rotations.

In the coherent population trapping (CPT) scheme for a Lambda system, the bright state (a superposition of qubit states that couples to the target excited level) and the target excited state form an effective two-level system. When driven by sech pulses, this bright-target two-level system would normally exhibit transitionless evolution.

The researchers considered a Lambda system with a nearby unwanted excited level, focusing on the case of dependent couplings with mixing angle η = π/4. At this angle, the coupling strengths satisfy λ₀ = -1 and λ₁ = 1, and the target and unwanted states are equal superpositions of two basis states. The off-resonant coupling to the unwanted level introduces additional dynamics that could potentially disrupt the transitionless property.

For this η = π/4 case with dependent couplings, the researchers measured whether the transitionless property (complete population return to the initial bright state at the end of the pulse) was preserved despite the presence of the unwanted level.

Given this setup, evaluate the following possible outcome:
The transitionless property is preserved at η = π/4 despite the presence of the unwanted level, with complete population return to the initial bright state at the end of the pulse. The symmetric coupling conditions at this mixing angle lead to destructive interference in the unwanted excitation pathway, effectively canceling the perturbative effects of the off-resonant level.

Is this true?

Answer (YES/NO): YES